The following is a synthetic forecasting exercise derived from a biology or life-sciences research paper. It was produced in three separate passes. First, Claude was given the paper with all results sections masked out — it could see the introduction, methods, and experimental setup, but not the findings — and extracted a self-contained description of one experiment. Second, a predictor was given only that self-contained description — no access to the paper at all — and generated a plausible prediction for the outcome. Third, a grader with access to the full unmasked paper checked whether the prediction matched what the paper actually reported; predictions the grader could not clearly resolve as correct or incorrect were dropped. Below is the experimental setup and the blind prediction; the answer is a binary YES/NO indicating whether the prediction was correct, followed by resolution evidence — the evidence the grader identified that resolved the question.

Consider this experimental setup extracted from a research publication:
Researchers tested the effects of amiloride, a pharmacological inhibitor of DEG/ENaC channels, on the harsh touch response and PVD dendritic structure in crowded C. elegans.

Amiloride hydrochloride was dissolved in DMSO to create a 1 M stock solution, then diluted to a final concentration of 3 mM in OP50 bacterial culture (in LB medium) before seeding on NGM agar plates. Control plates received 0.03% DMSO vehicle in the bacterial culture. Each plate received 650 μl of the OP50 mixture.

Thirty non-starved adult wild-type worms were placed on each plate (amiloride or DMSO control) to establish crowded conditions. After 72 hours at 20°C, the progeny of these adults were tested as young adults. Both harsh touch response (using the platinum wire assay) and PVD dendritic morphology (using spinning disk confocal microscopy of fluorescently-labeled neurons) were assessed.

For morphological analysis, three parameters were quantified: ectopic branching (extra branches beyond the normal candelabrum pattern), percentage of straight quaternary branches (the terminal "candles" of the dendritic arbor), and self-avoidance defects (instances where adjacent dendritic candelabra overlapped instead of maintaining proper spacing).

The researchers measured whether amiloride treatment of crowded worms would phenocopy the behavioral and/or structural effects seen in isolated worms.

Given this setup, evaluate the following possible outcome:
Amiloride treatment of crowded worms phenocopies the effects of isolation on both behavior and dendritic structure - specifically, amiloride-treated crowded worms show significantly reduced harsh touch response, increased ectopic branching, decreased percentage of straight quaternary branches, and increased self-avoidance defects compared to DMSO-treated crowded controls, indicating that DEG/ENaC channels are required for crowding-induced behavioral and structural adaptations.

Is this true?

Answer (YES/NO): NO